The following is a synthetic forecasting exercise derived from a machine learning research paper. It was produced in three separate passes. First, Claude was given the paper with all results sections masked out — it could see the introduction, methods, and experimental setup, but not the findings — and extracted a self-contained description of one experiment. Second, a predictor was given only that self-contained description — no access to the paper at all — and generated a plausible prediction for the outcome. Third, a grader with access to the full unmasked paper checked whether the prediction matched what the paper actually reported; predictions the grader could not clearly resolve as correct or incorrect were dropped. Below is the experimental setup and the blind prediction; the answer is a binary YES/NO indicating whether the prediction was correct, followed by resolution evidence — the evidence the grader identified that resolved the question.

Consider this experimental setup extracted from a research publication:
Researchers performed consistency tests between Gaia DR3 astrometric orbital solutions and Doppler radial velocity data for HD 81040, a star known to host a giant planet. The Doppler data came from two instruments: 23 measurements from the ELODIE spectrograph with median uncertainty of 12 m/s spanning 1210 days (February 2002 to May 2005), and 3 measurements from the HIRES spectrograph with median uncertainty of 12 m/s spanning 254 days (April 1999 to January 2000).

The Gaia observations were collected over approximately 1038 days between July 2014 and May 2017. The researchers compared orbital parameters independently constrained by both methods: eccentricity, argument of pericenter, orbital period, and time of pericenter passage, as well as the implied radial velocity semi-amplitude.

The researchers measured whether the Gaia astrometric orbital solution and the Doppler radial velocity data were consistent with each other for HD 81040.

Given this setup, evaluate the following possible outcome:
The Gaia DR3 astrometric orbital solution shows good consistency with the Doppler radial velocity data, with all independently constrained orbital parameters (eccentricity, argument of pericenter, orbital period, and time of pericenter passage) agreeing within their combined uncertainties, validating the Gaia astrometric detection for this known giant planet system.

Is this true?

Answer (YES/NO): YES